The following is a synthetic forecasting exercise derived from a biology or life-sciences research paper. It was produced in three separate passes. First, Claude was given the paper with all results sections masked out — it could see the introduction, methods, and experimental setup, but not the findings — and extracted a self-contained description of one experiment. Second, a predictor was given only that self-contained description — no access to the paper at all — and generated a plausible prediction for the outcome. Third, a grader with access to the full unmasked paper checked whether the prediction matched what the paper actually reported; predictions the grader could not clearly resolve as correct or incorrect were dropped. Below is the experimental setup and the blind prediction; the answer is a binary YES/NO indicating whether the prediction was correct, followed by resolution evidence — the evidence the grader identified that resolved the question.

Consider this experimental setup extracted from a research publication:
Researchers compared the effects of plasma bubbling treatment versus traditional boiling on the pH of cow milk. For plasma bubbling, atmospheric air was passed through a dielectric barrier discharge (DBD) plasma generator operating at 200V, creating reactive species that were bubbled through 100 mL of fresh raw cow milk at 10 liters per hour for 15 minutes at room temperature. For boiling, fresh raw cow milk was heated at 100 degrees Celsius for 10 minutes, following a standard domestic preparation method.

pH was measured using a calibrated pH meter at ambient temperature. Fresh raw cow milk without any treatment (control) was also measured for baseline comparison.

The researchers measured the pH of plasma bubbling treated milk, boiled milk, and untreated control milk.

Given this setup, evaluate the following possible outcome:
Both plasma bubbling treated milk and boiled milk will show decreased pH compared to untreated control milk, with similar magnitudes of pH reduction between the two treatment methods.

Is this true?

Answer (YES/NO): NO